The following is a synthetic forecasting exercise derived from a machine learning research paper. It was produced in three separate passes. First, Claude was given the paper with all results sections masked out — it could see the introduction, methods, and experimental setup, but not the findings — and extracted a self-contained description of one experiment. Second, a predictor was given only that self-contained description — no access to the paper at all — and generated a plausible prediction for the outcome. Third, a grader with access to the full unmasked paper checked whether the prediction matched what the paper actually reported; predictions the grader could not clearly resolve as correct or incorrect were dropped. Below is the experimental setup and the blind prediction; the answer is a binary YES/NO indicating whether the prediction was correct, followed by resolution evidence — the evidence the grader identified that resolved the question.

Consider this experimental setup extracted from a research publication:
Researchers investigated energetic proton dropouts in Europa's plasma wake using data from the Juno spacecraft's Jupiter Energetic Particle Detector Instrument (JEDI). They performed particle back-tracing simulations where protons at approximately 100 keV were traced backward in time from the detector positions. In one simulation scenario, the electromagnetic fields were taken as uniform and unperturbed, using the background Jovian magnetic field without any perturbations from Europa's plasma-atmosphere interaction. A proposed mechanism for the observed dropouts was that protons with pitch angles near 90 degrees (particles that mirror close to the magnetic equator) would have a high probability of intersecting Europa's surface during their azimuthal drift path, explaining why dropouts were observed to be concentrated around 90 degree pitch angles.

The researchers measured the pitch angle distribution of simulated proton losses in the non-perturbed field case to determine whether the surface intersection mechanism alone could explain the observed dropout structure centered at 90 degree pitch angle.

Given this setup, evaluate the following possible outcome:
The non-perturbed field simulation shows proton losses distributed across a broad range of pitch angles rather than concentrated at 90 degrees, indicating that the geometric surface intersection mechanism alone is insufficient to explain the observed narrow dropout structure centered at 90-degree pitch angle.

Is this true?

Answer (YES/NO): NO